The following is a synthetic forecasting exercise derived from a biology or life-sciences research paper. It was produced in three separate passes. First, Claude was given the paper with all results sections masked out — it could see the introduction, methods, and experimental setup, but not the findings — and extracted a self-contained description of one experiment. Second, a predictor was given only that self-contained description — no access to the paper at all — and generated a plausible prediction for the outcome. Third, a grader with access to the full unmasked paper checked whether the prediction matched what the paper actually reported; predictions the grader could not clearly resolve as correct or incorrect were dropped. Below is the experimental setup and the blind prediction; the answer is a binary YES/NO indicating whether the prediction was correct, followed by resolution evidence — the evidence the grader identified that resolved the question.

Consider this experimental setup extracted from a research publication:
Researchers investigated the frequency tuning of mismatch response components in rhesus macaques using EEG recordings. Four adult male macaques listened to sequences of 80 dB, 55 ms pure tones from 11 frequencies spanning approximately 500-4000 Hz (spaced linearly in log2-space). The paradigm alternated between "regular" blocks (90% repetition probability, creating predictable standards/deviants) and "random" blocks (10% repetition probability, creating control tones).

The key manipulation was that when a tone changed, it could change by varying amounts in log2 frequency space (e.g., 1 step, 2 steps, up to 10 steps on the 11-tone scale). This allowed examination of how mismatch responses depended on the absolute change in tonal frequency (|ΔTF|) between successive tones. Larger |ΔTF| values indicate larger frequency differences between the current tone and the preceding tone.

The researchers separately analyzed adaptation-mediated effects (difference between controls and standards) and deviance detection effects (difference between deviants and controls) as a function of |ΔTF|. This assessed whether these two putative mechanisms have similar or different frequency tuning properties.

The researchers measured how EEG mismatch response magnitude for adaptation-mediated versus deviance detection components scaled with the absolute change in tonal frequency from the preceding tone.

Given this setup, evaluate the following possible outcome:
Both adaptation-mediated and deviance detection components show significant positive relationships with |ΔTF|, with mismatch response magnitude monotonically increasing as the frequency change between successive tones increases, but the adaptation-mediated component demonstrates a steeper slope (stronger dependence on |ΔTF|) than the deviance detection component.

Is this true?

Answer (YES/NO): NO